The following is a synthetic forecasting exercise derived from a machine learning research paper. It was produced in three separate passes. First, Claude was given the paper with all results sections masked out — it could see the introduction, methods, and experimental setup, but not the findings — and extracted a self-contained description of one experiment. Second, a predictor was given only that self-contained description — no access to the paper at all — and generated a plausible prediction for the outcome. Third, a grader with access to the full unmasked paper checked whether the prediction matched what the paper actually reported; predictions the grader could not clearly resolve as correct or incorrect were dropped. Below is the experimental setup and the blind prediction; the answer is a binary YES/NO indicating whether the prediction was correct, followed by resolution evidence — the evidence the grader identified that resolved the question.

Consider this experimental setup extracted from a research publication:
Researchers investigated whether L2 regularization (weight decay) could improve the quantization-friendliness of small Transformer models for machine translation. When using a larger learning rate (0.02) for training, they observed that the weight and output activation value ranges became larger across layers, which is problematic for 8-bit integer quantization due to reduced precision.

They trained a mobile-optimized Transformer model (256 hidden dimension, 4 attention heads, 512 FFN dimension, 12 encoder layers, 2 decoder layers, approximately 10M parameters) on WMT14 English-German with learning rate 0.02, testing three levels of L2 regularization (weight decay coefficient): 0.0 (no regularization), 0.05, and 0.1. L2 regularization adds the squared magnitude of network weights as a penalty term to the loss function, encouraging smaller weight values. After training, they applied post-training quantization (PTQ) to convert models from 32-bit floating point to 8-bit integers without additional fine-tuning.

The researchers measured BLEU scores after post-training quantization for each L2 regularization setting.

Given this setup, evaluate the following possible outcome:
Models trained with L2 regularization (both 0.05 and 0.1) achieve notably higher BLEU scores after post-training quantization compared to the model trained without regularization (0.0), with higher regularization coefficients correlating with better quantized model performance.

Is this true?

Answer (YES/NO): NO